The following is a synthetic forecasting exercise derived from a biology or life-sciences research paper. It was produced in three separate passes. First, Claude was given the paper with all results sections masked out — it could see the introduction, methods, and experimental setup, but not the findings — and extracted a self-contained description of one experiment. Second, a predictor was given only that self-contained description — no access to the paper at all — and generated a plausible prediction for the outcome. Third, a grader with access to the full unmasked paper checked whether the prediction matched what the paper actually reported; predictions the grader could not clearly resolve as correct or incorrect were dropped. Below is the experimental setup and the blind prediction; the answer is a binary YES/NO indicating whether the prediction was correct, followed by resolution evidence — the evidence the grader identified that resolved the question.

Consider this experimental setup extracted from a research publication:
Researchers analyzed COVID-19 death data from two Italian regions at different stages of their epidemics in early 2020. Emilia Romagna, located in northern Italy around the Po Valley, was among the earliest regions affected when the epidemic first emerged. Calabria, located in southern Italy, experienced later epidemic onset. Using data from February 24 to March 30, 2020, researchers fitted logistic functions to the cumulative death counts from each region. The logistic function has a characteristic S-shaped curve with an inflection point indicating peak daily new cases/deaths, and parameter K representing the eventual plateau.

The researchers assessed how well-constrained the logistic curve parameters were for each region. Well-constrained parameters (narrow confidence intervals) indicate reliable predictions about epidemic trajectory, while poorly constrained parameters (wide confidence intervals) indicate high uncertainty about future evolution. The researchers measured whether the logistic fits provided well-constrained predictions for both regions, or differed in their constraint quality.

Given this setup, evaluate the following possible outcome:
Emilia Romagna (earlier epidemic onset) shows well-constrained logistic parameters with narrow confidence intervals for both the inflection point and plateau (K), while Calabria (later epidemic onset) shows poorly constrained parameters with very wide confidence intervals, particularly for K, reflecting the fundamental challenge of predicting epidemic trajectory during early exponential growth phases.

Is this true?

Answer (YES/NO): YES